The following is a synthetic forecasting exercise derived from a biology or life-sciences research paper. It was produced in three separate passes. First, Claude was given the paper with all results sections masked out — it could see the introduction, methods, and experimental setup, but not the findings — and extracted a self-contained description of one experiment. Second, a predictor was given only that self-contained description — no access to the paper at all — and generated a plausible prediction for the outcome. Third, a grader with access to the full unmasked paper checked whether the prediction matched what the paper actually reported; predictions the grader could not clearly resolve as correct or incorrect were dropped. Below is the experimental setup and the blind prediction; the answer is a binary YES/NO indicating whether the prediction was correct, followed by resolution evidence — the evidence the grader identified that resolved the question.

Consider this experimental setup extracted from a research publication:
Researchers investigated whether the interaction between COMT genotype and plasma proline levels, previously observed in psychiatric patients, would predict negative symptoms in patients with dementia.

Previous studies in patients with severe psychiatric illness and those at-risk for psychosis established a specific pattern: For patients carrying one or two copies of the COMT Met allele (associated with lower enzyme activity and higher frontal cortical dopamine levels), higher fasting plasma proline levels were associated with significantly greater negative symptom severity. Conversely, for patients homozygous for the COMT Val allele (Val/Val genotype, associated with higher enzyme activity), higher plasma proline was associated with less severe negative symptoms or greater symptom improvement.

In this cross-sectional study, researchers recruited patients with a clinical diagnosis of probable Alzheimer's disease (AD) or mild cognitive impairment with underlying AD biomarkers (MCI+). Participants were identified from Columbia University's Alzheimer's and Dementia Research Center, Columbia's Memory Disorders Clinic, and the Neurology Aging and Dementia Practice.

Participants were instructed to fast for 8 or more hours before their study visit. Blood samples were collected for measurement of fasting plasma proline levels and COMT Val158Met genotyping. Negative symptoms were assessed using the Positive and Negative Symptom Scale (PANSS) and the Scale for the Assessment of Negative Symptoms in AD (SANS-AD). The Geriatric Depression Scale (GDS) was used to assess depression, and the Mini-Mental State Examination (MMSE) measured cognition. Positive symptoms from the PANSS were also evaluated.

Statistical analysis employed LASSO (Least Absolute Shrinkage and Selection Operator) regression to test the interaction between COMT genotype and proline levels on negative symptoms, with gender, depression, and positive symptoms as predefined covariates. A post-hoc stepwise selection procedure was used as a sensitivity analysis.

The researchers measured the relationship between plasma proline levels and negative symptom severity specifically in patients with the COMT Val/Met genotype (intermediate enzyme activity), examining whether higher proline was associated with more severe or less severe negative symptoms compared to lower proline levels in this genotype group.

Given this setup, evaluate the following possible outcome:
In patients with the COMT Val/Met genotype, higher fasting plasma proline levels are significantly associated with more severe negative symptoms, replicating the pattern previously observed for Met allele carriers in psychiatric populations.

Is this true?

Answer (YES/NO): NO